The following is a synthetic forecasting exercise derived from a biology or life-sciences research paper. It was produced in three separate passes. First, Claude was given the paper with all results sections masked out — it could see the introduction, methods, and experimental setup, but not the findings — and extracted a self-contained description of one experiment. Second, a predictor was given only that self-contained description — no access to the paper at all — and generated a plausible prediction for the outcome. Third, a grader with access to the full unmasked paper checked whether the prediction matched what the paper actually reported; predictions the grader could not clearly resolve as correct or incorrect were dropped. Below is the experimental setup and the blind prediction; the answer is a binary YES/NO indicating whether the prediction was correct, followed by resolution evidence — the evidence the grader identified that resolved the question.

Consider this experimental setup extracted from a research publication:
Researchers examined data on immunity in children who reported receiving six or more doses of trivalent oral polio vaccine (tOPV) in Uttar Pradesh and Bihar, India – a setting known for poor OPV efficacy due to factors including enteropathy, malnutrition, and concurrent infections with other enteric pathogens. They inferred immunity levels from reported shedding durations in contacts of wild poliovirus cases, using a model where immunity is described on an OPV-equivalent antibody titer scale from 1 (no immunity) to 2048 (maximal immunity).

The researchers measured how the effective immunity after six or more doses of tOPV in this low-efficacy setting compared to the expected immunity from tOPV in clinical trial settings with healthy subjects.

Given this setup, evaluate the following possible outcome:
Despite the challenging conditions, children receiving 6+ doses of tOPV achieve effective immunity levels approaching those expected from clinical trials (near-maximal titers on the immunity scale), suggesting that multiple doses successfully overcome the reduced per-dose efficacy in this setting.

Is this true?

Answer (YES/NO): NO